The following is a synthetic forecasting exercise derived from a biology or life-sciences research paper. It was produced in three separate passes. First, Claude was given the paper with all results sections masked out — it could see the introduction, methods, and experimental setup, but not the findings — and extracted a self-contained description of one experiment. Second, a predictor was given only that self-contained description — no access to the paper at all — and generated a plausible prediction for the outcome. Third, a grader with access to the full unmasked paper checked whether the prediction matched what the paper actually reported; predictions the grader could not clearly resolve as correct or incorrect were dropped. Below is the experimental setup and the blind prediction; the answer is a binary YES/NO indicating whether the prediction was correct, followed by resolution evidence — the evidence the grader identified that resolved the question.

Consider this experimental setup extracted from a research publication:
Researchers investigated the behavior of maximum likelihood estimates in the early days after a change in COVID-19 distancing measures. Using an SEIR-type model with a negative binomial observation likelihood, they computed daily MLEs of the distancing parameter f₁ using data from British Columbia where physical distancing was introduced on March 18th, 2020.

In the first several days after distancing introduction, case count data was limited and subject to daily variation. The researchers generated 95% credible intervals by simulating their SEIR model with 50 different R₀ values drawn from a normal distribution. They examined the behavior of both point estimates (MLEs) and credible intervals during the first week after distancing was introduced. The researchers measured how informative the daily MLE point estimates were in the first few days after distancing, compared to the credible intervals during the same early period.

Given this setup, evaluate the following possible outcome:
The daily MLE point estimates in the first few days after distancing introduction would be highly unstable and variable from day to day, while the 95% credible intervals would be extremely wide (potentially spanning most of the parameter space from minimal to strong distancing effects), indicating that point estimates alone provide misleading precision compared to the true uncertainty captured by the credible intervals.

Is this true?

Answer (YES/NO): YES